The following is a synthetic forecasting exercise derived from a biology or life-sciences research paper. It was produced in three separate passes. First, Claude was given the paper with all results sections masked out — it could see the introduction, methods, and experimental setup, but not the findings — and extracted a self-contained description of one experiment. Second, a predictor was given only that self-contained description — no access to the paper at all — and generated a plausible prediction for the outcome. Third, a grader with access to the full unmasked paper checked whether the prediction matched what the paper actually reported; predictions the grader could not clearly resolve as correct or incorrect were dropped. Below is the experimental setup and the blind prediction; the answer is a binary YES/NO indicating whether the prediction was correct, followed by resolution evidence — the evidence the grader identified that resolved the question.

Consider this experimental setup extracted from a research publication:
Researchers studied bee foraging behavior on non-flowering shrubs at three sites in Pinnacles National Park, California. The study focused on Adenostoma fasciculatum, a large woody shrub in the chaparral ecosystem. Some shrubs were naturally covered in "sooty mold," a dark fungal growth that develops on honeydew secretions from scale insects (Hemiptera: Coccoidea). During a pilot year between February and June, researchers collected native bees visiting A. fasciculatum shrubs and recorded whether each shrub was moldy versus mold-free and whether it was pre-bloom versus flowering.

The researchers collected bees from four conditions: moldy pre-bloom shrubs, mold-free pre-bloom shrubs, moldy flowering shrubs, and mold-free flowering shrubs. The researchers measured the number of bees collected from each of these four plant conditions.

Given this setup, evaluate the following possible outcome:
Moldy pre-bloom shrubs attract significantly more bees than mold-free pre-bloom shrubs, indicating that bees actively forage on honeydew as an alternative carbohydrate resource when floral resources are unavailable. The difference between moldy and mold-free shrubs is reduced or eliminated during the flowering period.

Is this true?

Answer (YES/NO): YES